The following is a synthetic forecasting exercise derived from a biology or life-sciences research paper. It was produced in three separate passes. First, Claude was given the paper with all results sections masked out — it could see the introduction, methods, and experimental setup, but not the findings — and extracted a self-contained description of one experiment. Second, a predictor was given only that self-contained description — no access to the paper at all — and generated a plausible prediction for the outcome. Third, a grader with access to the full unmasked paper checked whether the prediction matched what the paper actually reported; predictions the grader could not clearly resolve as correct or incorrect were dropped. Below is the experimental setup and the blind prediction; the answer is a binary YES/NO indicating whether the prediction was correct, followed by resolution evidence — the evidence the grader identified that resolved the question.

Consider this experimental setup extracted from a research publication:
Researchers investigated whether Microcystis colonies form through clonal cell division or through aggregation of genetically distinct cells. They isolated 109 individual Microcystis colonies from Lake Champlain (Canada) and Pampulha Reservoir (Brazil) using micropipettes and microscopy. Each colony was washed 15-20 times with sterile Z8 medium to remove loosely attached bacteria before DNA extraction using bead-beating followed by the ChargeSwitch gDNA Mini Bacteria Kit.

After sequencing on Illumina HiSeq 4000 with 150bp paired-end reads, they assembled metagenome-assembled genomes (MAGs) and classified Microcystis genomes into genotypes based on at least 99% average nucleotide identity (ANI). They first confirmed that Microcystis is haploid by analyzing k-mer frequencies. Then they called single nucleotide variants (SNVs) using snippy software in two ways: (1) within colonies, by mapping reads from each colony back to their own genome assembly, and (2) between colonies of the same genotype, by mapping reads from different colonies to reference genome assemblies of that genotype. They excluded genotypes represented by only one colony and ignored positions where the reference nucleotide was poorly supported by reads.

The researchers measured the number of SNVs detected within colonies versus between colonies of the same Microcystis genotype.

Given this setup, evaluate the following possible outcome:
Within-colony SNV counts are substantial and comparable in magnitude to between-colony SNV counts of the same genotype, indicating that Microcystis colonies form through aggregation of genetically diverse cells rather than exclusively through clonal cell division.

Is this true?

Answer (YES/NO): NO